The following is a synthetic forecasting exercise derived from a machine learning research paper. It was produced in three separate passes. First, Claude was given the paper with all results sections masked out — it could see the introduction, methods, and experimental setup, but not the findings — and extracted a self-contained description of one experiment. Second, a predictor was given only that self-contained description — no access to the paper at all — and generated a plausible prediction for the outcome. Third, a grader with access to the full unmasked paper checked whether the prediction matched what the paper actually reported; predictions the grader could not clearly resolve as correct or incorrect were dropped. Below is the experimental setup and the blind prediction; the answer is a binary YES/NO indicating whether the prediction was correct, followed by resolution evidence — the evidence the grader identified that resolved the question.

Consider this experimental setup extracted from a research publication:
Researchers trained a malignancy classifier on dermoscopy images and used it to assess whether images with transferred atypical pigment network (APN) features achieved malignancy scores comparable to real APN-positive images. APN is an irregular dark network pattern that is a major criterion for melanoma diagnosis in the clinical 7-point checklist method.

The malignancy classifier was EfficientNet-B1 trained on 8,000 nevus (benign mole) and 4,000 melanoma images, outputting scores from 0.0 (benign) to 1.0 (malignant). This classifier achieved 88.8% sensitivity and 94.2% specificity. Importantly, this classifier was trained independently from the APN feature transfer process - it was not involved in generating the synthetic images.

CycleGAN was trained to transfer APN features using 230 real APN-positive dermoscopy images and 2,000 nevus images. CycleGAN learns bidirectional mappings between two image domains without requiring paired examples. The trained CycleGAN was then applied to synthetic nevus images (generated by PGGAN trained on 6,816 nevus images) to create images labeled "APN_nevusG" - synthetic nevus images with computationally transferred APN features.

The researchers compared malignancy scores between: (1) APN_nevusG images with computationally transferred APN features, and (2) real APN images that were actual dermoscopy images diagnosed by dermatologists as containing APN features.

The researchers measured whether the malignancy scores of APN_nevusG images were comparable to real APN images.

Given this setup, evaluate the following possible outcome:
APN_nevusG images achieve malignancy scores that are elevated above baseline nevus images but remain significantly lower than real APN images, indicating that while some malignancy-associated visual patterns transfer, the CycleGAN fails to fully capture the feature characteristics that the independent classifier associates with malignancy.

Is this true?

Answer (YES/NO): NO